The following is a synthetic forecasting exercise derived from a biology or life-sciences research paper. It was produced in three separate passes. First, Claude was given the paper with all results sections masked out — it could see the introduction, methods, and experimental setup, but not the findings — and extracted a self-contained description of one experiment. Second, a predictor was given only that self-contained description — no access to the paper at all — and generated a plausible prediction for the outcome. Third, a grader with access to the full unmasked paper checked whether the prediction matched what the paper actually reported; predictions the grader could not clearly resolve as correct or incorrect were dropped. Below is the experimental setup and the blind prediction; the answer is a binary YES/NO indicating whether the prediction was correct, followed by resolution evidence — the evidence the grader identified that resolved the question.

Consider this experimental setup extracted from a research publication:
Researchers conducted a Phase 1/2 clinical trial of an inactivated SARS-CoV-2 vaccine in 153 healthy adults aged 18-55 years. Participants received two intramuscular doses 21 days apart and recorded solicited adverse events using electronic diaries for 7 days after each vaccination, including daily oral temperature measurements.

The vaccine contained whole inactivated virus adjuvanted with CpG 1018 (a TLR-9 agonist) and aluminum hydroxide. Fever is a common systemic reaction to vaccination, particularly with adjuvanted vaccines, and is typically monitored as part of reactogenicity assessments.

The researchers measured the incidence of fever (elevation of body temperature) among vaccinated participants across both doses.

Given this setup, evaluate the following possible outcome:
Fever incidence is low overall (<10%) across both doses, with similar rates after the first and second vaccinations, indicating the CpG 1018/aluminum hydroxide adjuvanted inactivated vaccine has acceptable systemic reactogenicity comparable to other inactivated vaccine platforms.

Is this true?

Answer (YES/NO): YES